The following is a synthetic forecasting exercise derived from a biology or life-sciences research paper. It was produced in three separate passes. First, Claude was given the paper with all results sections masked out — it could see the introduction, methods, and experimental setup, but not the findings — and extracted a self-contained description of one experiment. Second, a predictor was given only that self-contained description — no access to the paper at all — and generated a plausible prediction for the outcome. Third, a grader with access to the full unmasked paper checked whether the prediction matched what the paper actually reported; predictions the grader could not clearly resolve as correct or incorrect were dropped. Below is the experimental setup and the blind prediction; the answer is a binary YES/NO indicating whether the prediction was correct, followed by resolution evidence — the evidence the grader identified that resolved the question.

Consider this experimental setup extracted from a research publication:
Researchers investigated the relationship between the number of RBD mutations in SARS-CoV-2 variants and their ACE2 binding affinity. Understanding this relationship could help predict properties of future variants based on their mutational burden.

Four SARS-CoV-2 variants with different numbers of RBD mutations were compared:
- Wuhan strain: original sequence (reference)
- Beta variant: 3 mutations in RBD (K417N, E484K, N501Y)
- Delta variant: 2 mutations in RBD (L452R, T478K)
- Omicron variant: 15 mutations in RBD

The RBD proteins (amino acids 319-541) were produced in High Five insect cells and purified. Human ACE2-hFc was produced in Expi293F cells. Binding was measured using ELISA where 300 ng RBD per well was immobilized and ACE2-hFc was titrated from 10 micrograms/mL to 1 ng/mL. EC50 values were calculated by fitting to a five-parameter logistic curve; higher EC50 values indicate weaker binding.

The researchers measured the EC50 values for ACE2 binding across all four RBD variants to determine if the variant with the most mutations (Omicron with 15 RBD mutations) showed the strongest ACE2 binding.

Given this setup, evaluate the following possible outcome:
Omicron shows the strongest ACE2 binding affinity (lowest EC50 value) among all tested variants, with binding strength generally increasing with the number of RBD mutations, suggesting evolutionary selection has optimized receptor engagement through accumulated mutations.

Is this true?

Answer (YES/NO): NO